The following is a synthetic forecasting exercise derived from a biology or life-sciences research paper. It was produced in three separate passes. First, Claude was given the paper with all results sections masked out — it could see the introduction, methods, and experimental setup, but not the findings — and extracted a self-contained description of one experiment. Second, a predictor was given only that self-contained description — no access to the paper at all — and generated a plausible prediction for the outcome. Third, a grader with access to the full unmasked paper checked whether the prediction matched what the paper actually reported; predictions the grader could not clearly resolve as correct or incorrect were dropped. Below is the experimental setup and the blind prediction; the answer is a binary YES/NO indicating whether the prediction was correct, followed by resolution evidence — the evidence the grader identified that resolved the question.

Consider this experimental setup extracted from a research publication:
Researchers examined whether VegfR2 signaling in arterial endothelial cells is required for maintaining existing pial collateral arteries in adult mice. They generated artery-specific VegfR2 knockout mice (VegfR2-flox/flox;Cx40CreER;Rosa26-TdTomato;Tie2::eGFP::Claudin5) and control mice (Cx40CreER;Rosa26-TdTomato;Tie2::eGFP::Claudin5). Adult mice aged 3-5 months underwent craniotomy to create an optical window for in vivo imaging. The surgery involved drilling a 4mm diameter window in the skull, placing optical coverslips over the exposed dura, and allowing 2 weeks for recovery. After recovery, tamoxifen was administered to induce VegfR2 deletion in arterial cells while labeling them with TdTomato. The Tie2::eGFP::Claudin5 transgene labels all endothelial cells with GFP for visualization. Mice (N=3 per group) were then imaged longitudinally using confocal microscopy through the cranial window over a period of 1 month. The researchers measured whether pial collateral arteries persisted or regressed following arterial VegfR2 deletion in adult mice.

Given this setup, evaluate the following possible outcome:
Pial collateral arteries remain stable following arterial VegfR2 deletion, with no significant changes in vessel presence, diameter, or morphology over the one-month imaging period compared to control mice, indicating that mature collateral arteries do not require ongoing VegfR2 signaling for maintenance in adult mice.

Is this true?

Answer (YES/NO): NO